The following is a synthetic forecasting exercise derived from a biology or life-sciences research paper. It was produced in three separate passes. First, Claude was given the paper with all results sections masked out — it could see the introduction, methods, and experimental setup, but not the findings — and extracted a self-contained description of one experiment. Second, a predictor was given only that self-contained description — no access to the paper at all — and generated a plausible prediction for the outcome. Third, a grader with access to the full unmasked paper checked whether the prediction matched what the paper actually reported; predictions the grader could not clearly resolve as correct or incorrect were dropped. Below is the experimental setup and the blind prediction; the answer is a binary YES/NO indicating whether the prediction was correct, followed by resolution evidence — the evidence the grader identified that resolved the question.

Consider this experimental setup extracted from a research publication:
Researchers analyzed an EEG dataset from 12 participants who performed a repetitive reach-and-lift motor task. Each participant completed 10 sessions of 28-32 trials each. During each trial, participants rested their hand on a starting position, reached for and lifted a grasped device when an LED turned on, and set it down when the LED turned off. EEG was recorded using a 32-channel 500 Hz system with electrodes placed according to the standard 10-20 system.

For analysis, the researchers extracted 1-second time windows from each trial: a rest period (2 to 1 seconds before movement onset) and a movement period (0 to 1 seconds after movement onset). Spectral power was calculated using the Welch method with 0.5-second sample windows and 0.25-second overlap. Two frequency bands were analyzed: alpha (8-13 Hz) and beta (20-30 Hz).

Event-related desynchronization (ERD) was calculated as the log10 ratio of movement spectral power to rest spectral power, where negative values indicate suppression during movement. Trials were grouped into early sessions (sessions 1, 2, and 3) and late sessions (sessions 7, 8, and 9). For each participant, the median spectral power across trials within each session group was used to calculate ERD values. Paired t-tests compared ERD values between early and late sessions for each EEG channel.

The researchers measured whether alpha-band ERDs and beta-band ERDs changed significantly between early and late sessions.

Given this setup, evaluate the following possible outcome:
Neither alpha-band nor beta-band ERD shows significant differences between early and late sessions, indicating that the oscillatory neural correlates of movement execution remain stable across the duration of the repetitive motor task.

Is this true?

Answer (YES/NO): NO